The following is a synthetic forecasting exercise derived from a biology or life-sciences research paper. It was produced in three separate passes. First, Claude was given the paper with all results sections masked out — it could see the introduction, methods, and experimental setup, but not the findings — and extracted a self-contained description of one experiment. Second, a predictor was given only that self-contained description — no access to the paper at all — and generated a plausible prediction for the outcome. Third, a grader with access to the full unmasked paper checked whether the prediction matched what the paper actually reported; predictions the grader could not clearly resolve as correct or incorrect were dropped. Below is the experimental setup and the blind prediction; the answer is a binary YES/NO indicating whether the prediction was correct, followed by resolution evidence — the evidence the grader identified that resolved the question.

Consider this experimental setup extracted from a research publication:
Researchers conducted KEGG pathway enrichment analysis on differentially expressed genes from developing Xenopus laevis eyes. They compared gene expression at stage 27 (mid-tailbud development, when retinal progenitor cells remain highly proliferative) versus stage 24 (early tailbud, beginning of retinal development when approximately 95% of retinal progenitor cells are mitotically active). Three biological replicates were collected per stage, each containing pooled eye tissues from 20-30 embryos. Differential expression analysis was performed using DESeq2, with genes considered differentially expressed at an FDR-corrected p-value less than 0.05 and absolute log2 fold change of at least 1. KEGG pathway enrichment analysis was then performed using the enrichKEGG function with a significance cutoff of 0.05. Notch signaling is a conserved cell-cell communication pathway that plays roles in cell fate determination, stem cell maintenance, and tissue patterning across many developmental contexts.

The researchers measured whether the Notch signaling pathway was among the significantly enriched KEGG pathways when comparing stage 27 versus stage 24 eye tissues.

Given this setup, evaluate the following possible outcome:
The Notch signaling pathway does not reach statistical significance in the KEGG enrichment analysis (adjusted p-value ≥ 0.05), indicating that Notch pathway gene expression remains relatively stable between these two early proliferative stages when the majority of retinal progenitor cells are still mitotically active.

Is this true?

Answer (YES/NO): NO